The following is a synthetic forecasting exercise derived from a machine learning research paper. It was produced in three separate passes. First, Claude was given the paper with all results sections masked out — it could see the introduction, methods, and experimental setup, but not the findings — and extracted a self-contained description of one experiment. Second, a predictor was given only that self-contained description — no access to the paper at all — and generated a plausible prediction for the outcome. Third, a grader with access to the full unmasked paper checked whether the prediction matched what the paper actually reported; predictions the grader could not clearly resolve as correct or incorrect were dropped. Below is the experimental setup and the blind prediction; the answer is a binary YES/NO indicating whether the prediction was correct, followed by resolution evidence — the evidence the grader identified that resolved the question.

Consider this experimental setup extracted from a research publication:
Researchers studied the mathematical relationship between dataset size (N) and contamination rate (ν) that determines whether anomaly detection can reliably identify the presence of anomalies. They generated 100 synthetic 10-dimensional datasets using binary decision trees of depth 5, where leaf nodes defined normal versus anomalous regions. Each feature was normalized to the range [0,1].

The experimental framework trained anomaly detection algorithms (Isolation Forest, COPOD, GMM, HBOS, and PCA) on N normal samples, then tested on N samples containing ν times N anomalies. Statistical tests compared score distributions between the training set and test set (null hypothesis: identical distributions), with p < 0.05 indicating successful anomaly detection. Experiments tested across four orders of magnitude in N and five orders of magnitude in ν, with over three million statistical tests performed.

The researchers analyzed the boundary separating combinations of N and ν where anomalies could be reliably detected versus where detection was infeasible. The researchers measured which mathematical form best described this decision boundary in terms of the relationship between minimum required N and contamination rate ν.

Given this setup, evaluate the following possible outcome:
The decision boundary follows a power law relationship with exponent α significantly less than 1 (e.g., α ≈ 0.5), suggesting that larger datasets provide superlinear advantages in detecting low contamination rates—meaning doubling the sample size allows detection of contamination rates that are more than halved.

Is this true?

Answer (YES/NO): NO